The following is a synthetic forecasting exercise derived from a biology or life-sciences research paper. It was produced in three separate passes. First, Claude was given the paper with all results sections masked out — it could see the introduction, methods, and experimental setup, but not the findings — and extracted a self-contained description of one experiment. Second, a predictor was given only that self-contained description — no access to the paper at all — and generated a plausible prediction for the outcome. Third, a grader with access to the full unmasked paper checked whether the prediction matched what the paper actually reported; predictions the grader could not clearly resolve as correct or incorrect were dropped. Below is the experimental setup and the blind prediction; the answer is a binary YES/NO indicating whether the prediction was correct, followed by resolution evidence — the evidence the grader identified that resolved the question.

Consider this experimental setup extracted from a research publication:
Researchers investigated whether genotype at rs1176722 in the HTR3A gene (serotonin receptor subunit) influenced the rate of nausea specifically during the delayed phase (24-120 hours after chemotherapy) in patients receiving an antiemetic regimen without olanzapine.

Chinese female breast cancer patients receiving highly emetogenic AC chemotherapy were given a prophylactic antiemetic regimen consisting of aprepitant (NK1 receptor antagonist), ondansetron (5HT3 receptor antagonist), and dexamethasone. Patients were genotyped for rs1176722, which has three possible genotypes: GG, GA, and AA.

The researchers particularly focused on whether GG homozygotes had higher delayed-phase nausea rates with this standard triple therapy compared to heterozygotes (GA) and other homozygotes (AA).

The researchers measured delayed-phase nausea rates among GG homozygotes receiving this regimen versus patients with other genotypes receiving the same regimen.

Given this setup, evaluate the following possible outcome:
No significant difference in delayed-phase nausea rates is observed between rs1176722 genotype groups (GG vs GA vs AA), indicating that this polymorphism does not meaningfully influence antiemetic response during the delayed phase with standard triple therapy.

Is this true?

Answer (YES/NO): NO